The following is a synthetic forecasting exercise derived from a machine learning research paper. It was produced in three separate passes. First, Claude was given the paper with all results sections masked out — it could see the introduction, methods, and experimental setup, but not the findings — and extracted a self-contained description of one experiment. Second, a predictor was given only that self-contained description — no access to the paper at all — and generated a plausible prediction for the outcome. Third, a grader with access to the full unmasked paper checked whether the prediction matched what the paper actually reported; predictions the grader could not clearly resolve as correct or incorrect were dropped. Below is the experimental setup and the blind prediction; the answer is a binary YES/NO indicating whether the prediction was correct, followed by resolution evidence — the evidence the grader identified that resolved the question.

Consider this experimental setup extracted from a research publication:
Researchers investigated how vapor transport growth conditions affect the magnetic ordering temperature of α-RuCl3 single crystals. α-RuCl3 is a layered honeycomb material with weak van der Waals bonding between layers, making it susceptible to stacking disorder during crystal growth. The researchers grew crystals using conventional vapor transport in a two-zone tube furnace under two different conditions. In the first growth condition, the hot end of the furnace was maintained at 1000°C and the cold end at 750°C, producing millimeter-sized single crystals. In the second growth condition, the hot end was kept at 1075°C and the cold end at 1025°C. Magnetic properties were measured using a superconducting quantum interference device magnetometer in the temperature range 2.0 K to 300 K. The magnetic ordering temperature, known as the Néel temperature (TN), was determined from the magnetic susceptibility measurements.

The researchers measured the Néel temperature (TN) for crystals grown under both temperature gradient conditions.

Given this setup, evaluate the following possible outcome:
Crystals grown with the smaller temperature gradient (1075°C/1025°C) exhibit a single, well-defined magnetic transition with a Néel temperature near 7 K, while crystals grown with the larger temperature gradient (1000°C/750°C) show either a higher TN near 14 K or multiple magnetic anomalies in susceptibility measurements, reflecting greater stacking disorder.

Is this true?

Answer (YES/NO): NO